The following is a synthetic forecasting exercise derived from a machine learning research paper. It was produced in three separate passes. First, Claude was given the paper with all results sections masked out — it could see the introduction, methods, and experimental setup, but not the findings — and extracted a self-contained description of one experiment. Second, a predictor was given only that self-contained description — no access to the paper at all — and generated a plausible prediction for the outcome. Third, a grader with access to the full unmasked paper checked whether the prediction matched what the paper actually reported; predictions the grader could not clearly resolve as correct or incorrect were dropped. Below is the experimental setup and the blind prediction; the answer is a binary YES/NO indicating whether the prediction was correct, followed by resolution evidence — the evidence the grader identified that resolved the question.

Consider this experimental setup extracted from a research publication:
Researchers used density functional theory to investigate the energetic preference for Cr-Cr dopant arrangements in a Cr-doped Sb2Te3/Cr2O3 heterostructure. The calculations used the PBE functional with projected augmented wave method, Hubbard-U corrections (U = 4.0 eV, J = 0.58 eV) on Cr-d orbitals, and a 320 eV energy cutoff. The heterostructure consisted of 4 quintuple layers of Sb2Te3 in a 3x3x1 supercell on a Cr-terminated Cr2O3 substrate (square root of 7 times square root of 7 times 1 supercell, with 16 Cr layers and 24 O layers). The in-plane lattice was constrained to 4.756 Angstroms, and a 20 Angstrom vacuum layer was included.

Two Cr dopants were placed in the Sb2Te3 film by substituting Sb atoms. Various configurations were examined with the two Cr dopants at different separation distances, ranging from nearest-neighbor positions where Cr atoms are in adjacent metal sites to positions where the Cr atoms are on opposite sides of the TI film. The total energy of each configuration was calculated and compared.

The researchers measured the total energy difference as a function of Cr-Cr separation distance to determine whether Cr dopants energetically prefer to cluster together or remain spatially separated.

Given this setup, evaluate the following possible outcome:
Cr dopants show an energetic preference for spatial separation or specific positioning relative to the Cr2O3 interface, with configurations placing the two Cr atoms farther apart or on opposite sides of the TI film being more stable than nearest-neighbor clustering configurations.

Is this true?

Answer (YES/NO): NO